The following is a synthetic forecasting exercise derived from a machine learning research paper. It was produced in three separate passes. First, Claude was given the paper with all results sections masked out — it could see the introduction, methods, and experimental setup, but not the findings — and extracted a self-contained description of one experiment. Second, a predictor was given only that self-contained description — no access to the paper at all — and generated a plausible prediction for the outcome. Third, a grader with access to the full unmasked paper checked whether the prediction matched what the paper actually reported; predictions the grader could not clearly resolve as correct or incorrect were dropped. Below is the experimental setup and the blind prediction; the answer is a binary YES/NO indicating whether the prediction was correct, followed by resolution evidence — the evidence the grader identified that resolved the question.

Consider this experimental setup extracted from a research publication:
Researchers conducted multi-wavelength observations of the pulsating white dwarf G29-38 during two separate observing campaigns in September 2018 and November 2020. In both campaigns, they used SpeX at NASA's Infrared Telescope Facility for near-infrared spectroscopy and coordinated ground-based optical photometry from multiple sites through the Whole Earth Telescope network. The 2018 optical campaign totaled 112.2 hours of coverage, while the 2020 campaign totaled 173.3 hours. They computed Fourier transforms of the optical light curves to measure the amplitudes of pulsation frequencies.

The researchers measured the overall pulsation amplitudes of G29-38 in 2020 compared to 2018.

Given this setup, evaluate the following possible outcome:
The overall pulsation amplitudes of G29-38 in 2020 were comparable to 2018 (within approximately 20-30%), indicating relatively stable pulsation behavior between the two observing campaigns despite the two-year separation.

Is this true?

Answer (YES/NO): NO